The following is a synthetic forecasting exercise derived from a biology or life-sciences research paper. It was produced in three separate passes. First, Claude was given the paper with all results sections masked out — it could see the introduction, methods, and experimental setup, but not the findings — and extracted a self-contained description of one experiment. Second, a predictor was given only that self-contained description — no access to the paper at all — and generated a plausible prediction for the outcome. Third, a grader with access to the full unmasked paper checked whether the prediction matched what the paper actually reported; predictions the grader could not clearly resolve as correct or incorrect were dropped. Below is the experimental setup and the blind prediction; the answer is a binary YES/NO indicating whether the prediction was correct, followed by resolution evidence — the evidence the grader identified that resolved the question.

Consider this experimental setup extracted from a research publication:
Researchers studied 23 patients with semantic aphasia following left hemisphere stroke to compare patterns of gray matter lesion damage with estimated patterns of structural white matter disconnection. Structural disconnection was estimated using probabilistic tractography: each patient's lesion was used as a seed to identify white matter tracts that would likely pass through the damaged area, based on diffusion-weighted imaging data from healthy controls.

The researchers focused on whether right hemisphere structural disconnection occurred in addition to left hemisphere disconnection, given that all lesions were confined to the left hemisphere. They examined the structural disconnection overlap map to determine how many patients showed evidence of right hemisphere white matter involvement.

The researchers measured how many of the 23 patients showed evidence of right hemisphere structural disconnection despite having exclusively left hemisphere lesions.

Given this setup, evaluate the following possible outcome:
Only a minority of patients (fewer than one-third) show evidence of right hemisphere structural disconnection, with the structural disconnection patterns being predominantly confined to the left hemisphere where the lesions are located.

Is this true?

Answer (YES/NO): NO